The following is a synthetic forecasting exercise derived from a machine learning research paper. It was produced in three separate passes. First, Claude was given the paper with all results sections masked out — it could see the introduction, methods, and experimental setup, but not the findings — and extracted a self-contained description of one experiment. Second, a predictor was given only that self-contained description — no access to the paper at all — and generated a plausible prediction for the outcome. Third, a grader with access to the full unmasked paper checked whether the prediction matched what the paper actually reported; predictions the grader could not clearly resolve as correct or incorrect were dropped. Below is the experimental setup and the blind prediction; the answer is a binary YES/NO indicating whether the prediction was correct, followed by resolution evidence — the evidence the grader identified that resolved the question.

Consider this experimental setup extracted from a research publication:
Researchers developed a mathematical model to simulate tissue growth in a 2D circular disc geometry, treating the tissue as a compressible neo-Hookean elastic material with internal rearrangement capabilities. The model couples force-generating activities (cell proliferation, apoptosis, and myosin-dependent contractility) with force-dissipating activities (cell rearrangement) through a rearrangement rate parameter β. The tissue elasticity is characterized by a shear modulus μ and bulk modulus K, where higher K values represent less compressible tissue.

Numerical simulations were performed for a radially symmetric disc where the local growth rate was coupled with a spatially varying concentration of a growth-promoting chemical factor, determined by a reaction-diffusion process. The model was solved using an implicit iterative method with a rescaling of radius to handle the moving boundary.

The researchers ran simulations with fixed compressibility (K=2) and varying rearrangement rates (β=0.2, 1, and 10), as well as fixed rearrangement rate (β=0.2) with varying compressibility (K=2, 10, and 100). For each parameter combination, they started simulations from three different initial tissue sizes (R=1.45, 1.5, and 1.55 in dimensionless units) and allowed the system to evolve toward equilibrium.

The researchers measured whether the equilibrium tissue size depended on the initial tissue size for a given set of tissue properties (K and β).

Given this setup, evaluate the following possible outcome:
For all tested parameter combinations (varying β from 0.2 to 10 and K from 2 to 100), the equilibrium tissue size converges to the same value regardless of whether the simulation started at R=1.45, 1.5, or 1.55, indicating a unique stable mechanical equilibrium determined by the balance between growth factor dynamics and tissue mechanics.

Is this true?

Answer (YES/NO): YES